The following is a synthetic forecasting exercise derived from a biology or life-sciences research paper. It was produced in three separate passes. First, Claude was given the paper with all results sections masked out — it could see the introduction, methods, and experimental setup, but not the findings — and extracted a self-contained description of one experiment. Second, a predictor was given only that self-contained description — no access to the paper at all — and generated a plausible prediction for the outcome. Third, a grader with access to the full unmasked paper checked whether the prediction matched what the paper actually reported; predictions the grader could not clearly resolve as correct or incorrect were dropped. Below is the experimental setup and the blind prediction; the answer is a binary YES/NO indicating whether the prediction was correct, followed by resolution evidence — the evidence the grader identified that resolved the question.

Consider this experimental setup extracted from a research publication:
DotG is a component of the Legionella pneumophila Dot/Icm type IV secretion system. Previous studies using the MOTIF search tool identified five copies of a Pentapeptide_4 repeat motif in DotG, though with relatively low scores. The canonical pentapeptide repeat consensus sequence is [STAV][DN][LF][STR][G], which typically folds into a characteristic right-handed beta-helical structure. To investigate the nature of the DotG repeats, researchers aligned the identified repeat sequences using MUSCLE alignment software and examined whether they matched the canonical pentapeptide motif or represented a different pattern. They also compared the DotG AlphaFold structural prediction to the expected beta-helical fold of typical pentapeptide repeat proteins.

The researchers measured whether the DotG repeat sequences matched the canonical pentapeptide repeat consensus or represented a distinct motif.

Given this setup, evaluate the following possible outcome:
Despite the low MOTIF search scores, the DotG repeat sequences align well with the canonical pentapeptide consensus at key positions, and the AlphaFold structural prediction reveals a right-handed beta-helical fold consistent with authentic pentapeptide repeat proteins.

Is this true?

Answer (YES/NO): NO